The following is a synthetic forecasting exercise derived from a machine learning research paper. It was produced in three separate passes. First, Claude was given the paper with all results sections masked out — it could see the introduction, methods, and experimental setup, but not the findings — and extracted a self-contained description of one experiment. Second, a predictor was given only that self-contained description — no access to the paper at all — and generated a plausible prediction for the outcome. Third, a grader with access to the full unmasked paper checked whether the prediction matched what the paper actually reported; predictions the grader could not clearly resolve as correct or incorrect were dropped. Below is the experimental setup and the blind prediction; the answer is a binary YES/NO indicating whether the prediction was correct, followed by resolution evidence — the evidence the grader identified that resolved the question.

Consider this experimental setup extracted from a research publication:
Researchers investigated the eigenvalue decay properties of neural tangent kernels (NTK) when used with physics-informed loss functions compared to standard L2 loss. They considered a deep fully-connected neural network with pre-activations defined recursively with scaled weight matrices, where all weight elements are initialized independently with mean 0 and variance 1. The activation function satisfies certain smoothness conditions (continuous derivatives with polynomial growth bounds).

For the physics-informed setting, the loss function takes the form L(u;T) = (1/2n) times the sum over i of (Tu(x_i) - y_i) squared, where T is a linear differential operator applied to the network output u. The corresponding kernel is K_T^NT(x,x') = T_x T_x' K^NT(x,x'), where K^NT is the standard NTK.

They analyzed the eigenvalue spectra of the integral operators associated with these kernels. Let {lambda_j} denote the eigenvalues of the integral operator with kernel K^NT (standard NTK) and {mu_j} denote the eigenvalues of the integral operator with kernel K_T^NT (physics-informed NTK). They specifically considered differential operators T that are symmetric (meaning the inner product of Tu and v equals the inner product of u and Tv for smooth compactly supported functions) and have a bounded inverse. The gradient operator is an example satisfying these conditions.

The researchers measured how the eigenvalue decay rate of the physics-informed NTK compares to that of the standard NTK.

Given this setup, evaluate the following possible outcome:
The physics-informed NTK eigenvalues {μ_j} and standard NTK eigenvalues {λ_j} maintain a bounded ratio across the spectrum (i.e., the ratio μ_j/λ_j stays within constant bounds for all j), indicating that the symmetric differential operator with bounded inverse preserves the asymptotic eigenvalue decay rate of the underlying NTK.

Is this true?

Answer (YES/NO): YES